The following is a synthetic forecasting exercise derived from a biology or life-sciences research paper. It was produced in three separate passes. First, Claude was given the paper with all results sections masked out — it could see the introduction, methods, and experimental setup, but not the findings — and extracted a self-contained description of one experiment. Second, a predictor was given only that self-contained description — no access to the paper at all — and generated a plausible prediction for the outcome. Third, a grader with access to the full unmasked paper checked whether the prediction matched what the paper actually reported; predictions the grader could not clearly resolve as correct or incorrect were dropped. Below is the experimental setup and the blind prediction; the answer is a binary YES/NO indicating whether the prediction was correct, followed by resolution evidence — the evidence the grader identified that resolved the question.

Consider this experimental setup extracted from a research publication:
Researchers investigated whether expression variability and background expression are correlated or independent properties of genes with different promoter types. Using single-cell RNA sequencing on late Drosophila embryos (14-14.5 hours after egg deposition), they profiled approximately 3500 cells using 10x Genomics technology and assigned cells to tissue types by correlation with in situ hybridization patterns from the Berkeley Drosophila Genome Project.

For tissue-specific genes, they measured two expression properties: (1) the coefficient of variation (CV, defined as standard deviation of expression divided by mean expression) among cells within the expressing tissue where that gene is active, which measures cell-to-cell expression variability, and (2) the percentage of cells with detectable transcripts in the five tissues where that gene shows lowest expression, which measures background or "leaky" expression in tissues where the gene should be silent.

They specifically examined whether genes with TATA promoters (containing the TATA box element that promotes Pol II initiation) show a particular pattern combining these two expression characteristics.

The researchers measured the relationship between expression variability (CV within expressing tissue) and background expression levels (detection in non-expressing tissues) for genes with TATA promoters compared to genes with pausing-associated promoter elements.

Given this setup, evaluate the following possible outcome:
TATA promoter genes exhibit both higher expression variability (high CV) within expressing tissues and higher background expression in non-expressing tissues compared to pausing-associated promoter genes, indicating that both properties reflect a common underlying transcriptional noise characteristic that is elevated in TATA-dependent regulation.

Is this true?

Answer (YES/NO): NO